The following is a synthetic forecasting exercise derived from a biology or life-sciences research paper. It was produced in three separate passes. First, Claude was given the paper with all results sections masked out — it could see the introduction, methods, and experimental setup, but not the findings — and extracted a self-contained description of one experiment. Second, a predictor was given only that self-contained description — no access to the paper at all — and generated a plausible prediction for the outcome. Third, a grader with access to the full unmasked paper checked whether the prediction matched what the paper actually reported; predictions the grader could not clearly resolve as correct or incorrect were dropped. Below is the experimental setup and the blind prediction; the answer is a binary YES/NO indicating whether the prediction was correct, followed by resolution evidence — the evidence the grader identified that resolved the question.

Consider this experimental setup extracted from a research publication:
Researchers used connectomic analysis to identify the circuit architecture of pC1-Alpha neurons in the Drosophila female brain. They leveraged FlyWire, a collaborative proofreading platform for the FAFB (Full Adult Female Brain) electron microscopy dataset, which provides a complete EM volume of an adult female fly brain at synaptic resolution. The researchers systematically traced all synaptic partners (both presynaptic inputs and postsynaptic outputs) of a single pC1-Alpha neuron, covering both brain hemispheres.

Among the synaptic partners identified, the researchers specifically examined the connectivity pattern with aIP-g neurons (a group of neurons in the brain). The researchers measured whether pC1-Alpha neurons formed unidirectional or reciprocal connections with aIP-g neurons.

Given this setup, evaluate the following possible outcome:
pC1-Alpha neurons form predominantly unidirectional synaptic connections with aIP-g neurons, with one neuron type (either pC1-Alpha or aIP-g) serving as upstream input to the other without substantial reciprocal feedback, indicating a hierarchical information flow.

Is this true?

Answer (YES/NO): NO